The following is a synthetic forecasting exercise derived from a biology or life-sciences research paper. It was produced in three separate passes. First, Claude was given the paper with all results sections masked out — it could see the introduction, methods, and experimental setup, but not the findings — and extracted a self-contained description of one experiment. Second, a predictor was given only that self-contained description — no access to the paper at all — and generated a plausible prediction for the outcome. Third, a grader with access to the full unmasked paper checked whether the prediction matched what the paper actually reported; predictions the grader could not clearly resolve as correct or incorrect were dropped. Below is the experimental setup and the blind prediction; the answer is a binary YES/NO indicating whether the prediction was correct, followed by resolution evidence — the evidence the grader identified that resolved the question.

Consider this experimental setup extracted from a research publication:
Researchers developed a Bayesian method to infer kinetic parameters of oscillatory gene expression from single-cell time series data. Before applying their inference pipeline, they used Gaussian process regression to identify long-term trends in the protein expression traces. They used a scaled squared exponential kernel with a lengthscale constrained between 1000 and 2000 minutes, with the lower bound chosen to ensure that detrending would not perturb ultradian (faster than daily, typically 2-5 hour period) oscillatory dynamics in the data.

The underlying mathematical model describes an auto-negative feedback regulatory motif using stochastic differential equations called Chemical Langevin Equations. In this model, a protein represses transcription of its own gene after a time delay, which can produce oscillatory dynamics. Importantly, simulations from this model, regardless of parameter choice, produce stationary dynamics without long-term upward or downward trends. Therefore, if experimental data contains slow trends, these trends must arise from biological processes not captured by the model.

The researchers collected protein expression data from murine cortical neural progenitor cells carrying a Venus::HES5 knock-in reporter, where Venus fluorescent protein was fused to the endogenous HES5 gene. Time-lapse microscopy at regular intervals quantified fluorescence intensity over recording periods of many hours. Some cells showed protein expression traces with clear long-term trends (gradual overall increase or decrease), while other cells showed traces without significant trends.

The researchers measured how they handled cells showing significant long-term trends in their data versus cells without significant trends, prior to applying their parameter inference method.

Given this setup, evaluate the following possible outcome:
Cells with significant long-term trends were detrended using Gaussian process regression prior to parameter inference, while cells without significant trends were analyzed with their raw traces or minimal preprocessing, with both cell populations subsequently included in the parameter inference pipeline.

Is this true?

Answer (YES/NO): NO